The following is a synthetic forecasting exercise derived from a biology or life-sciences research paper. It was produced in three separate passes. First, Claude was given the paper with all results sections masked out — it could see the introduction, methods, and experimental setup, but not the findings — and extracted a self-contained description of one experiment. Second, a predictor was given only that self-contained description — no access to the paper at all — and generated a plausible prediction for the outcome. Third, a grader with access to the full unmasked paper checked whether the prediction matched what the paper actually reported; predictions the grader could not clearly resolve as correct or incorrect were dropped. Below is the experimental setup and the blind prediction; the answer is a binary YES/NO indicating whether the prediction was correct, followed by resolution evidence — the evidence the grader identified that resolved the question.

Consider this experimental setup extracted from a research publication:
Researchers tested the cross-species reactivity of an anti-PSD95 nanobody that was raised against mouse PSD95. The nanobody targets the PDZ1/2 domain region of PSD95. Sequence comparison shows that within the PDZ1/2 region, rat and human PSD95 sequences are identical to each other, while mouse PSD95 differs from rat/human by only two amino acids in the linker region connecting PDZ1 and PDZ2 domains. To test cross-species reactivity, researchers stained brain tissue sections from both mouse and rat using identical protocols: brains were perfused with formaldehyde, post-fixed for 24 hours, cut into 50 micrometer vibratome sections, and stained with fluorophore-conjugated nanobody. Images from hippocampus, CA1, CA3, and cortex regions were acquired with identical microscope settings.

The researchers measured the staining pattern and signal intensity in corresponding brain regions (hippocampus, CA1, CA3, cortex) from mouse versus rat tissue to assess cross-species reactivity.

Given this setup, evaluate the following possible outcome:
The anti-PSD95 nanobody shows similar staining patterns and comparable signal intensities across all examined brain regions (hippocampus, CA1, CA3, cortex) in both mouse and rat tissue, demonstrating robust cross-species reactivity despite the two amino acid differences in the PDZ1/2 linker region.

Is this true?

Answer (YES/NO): YES